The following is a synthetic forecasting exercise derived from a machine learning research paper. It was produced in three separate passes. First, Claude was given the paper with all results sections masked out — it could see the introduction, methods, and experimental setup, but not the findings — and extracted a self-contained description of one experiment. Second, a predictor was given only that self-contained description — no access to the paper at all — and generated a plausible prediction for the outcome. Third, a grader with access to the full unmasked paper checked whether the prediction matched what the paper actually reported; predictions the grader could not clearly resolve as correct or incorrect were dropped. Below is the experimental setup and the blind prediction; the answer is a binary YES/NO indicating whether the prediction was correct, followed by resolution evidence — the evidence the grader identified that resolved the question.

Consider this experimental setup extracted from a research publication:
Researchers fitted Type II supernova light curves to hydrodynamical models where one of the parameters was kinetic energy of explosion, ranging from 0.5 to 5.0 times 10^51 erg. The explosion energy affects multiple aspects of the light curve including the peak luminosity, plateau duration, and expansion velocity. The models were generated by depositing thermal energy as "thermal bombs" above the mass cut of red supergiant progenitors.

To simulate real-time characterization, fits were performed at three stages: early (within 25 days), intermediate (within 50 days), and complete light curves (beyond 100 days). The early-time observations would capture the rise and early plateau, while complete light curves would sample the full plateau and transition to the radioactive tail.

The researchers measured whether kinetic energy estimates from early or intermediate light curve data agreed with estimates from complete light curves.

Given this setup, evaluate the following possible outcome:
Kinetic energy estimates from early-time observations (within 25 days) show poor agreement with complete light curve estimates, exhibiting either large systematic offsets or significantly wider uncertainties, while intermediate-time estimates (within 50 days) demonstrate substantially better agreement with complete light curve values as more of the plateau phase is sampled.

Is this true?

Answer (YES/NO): NO